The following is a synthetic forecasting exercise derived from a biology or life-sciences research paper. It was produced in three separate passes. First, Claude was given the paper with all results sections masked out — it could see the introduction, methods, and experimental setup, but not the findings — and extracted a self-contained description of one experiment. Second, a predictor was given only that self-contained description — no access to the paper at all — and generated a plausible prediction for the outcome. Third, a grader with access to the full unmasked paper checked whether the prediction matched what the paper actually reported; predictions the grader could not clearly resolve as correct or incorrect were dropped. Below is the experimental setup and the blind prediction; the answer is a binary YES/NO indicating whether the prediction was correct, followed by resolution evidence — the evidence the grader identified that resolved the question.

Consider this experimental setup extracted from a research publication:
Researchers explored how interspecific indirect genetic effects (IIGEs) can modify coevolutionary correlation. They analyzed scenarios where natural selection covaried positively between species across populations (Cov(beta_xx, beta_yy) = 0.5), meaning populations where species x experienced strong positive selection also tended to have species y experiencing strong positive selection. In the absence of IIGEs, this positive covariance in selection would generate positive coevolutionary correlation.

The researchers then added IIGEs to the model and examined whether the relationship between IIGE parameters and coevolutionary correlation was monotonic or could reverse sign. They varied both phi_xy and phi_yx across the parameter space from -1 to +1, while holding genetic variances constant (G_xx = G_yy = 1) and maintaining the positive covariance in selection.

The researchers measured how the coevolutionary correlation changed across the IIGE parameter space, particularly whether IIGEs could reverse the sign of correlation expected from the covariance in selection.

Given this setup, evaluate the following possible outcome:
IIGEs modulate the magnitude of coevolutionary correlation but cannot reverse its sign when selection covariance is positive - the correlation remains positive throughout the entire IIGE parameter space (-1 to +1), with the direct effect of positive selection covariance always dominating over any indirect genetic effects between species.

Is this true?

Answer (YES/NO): NO